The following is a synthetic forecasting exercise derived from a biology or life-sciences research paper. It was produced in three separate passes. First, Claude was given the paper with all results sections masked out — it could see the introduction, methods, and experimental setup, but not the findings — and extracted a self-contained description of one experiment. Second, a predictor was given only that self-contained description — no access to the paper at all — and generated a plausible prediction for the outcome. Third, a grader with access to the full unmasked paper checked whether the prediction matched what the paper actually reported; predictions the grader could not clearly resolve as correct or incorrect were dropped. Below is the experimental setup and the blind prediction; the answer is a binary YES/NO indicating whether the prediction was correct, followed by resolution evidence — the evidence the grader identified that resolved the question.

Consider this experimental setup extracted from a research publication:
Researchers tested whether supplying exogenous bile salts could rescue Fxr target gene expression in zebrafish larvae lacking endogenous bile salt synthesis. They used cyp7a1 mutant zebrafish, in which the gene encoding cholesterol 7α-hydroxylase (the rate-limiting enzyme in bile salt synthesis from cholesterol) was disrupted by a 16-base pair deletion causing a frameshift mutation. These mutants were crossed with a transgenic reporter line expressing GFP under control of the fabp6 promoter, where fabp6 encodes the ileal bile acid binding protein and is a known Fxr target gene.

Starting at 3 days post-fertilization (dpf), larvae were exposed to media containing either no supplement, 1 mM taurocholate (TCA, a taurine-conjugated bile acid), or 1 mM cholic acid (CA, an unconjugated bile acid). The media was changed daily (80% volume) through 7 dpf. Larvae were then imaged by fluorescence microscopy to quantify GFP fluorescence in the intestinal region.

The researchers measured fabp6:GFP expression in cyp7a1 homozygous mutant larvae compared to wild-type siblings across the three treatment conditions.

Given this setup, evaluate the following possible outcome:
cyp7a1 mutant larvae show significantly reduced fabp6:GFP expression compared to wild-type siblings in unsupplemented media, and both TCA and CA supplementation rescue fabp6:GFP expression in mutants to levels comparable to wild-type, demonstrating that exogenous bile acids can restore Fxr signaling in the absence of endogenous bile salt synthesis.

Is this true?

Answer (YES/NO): NO